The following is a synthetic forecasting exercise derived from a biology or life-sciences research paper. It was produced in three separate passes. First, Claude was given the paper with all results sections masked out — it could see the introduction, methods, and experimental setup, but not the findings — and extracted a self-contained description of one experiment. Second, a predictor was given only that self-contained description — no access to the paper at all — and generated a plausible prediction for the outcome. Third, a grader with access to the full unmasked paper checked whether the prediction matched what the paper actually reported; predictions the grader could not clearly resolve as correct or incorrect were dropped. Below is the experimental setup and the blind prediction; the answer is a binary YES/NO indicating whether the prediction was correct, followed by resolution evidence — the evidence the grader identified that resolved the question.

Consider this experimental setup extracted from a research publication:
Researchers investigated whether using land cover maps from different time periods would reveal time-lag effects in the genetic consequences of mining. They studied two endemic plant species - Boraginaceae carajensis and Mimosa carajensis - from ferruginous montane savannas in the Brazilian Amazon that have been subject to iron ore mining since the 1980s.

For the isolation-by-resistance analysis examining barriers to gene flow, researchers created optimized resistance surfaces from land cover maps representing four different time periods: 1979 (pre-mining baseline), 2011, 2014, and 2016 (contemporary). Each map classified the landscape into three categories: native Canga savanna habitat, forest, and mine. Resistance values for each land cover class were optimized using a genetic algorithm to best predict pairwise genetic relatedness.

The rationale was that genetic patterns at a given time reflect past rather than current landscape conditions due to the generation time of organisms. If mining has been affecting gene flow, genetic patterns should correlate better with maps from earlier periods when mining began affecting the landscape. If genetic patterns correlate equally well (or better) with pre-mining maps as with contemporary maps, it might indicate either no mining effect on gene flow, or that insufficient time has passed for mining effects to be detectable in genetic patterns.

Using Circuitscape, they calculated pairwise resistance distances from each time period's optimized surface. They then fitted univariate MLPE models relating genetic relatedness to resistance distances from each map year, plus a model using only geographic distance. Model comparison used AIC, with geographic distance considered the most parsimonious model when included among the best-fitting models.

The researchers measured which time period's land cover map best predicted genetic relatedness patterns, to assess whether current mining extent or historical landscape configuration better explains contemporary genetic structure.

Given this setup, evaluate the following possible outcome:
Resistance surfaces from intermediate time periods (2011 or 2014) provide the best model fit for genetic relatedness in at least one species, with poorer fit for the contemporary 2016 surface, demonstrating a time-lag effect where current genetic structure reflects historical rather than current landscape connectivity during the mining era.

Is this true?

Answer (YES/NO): NO